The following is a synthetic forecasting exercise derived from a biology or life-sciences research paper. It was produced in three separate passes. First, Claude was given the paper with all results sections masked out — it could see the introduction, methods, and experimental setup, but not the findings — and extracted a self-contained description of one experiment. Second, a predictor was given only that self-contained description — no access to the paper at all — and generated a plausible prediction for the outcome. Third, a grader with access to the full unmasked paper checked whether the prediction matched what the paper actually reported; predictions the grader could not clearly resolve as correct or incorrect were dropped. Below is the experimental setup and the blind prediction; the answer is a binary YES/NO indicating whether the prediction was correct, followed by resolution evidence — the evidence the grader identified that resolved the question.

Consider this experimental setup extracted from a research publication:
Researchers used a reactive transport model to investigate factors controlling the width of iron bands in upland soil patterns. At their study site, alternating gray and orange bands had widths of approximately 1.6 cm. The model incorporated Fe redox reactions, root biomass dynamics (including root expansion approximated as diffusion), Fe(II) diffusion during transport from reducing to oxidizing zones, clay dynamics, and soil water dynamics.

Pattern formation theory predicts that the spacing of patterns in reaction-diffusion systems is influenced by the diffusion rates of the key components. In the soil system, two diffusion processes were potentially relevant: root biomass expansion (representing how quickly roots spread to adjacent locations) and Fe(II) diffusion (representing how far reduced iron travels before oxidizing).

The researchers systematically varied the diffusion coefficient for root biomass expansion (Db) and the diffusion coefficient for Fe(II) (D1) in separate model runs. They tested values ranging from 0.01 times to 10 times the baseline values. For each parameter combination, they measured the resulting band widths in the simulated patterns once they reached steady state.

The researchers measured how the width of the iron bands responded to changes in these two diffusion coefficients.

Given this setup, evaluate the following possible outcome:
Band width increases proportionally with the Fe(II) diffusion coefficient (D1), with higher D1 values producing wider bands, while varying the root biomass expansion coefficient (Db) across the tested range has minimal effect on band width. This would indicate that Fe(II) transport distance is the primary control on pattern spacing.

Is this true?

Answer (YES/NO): NO